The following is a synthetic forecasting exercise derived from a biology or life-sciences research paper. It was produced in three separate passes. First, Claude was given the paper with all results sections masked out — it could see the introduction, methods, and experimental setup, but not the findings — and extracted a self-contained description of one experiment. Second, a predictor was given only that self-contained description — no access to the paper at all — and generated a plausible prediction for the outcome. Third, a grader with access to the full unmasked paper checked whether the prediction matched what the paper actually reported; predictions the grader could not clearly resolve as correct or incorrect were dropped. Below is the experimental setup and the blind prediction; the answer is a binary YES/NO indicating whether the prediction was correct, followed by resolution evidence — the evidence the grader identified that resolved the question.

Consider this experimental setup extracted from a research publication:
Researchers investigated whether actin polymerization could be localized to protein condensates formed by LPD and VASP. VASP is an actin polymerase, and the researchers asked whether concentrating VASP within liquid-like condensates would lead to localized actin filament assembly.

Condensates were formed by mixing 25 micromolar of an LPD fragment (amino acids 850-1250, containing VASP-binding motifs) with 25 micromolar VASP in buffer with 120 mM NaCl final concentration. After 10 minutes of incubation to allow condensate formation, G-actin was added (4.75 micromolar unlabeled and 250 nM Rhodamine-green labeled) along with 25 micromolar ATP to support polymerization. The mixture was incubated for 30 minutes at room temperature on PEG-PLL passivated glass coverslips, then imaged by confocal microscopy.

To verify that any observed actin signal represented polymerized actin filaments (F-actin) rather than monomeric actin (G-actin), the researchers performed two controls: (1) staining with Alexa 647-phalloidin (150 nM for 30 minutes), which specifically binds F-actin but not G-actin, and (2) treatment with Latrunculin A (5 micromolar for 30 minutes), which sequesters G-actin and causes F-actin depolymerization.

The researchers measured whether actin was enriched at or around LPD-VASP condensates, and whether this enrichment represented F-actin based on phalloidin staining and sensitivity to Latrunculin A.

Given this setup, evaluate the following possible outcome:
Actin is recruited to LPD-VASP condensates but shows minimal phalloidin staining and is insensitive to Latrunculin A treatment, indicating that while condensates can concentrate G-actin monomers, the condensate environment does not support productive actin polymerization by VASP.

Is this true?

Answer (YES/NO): NO